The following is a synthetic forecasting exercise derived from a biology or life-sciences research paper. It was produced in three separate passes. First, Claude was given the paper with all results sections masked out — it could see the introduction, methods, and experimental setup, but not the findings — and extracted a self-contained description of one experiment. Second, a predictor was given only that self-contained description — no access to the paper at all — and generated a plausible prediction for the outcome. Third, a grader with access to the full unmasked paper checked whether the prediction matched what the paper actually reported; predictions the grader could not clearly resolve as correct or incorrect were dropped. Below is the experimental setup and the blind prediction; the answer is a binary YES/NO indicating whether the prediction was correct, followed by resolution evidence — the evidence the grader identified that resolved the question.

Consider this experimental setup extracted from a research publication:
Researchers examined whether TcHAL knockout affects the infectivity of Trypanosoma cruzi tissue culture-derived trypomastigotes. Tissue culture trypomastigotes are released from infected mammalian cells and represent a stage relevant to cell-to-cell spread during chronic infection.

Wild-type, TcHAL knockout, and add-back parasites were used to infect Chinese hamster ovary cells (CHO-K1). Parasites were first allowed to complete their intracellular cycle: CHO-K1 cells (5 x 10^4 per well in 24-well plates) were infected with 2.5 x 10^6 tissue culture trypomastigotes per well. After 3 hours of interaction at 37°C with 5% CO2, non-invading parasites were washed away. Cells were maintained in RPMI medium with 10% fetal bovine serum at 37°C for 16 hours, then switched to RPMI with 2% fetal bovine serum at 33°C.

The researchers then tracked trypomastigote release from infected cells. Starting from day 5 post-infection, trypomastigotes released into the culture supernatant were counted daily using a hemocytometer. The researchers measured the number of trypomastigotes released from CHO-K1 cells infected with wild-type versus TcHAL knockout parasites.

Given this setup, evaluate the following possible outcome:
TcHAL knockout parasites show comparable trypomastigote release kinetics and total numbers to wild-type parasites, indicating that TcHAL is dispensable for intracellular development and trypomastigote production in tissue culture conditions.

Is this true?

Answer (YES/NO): NO